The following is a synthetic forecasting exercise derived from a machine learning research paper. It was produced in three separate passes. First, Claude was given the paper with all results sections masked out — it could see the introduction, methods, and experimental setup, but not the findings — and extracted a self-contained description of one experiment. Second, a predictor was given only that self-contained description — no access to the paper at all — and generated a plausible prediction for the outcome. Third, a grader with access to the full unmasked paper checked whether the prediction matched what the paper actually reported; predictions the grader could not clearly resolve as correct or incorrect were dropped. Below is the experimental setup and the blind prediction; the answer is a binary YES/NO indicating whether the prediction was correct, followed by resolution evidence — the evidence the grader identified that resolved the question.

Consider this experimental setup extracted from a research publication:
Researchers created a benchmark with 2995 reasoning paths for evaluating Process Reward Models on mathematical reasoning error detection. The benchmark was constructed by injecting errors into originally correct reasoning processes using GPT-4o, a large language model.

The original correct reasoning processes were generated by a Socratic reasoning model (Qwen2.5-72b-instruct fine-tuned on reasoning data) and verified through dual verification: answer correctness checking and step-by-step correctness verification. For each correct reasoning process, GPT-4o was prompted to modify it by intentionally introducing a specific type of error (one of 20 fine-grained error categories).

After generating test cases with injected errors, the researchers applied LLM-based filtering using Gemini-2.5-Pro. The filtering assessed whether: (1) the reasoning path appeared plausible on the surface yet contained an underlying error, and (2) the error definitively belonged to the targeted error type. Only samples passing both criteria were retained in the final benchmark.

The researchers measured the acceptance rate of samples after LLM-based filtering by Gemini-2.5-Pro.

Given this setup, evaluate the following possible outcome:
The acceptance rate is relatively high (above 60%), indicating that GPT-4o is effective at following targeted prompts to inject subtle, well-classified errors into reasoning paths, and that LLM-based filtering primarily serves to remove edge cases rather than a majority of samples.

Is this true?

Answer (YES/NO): YES